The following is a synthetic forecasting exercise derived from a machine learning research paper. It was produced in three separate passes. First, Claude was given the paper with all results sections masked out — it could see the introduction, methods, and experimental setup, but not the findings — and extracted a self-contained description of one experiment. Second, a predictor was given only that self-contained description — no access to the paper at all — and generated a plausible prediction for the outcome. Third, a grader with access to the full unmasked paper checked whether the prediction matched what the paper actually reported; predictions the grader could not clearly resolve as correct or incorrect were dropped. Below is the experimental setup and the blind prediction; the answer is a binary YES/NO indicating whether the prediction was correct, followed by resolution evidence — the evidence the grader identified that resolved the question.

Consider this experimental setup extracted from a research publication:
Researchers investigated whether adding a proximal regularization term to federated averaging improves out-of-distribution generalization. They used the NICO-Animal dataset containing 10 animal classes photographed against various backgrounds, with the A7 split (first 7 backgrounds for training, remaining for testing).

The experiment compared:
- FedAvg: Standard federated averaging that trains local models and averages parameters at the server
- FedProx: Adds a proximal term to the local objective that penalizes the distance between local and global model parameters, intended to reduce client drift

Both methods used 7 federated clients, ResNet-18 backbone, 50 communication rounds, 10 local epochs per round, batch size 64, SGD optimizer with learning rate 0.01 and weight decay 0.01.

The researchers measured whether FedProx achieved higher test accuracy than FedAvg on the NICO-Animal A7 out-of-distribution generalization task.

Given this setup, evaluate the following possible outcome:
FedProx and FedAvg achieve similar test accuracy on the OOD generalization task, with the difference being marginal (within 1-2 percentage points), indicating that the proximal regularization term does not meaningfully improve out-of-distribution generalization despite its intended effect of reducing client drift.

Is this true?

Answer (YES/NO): YES